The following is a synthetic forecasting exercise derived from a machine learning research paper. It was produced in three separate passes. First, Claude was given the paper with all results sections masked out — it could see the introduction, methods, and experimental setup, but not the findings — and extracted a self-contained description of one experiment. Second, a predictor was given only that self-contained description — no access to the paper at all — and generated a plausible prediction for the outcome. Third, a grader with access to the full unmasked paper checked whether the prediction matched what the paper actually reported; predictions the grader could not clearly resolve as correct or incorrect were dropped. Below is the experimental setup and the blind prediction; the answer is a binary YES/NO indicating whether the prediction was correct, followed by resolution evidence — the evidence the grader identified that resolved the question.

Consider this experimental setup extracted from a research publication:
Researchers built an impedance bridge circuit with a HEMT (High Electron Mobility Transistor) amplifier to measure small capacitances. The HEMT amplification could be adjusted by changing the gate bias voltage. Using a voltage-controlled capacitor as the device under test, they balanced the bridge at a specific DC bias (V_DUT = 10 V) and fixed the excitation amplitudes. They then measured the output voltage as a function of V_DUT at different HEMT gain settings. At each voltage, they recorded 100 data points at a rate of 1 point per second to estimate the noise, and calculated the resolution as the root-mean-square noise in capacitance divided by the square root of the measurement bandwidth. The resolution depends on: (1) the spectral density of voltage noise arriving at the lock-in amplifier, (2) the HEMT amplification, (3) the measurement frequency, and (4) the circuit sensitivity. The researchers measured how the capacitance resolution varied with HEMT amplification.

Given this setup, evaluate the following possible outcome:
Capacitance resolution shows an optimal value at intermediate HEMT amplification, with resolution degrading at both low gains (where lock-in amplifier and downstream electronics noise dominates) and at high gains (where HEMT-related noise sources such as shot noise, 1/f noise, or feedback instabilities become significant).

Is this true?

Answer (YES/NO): NO